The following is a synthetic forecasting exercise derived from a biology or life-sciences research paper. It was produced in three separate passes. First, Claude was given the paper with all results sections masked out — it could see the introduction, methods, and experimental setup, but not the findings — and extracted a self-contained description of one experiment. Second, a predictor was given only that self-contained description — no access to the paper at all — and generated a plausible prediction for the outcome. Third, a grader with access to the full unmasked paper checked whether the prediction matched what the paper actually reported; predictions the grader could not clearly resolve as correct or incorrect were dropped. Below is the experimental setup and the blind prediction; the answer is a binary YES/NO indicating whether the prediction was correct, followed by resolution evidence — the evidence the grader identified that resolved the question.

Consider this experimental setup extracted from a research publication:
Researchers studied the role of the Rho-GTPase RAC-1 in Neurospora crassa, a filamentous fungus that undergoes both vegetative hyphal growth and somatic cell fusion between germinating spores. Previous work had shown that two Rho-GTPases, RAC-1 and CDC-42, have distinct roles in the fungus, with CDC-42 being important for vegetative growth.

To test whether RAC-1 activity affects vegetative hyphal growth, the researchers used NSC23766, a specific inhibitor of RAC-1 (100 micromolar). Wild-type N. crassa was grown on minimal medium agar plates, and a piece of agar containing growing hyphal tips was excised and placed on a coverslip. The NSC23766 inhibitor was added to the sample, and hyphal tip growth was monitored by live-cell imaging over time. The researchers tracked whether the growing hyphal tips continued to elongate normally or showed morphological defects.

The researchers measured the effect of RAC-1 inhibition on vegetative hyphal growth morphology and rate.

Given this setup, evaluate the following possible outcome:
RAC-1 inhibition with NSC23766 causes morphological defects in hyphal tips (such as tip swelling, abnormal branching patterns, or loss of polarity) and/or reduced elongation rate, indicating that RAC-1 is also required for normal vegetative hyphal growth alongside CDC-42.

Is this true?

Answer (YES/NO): NO